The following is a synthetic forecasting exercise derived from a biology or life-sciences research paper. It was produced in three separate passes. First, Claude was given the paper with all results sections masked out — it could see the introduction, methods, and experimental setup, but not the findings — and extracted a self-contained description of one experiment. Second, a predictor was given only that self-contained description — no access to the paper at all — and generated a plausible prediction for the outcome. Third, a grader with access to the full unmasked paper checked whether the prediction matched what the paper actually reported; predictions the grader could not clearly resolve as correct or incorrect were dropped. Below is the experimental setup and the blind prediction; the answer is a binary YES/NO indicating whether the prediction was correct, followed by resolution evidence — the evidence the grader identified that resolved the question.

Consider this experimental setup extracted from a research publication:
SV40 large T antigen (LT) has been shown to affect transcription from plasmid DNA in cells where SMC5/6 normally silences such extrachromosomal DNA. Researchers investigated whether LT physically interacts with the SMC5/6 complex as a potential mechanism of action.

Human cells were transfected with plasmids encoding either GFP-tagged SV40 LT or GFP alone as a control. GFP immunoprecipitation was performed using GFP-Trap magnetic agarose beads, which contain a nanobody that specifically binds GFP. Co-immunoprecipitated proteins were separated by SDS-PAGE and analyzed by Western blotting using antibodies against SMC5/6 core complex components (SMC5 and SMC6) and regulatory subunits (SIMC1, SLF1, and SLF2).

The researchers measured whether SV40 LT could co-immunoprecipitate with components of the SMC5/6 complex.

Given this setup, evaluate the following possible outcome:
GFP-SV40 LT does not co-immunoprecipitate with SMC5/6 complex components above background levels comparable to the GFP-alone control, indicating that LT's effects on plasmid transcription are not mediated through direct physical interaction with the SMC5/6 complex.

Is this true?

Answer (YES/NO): NO